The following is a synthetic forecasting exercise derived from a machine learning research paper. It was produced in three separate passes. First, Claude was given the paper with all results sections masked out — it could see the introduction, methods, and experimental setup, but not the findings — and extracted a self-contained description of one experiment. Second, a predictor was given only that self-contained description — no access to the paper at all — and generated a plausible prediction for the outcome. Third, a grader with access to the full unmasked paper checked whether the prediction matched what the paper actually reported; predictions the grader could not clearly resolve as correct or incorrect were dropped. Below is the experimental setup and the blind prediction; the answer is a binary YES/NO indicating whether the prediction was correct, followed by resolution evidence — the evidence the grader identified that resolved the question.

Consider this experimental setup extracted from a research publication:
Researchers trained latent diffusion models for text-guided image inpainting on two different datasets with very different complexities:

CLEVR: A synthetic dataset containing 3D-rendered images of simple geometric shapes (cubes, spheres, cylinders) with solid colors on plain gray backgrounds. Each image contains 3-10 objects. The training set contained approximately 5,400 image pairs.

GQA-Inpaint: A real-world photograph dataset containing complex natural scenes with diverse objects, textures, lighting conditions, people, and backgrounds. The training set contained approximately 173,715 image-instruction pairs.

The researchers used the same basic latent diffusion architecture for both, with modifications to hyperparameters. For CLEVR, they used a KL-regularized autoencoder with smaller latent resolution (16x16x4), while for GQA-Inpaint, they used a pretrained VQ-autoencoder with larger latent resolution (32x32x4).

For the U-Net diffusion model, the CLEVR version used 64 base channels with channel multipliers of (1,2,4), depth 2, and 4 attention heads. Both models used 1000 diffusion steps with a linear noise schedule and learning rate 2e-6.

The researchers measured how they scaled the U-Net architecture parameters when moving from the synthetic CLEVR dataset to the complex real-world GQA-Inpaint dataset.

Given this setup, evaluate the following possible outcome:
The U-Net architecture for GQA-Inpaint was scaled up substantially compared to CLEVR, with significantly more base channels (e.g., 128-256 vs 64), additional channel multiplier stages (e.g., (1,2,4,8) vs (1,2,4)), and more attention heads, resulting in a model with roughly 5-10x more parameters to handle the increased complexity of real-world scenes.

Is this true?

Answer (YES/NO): NO